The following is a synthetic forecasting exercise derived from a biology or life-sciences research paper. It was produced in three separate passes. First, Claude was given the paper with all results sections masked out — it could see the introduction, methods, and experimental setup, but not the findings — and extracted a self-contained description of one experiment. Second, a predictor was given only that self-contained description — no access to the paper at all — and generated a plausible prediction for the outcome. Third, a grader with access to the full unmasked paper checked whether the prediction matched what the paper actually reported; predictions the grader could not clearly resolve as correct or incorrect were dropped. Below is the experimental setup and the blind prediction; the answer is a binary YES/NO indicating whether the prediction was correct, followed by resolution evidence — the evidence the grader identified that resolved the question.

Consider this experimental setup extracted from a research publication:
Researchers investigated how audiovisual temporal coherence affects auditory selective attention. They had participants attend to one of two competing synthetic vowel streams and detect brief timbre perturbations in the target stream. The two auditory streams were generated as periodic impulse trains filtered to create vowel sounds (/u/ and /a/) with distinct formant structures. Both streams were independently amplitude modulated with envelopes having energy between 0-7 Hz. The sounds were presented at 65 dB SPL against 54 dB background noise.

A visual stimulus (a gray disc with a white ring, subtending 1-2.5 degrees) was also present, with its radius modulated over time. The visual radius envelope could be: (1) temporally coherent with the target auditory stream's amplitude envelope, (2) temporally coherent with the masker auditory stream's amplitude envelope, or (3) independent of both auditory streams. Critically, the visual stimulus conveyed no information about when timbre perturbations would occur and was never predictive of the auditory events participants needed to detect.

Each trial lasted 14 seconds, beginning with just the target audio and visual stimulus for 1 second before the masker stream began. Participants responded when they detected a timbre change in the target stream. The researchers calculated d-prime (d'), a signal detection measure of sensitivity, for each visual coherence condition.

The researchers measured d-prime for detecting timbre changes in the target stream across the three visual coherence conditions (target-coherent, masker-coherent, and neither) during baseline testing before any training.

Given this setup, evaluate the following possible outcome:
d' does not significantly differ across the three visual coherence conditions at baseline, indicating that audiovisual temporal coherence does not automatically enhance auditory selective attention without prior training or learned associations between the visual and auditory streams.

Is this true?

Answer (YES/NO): NO